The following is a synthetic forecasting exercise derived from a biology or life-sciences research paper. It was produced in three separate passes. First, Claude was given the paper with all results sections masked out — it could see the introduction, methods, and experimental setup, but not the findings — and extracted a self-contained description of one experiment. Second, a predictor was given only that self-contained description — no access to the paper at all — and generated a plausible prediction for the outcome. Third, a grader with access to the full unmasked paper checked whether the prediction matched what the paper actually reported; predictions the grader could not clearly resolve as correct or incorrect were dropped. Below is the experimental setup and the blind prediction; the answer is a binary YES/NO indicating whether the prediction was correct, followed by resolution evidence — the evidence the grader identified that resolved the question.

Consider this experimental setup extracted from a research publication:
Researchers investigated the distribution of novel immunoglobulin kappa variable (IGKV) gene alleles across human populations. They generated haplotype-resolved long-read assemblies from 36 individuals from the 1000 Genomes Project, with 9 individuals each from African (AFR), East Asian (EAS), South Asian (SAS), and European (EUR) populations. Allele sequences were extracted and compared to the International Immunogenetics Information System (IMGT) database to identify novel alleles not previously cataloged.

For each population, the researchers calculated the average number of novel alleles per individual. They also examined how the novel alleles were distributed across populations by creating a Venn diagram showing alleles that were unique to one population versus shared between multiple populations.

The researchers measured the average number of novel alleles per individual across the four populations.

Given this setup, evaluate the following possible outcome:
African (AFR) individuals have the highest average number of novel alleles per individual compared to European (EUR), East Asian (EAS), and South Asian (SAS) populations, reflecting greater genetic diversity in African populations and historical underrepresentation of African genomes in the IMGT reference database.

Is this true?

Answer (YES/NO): YES